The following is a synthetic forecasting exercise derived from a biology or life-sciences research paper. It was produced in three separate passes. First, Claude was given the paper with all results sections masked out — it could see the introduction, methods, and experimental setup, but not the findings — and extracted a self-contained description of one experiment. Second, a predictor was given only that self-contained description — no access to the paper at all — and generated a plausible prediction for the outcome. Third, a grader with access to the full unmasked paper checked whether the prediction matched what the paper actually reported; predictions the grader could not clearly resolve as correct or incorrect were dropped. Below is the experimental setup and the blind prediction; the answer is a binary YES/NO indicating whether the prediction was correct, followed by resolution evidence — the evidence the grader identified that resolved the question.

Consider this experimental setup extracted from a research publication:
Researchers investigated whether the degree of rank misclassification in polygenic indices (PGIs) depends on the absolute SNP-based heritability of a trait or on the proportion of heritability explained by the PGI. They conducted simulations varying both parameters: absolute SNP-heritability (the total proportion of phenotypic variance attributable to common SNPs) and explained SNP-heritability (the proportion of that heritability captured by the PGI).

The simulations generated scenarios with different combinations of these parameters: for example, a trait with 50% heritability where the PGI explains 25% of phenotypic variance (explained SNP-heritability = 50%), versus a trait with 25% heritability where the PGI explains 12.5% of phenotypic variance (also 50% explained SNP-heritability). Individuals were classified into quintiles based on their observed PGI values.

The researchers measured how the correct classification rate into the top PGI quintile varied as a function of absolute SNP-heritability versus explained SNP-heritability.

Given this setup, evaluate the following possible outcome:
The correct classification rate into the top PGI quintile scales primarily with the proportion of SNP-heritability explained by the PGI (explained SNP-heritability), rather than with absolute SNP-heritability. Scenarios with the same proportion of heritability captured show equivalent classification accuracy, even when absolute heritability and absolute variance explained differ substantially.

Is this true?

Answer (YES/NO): YES